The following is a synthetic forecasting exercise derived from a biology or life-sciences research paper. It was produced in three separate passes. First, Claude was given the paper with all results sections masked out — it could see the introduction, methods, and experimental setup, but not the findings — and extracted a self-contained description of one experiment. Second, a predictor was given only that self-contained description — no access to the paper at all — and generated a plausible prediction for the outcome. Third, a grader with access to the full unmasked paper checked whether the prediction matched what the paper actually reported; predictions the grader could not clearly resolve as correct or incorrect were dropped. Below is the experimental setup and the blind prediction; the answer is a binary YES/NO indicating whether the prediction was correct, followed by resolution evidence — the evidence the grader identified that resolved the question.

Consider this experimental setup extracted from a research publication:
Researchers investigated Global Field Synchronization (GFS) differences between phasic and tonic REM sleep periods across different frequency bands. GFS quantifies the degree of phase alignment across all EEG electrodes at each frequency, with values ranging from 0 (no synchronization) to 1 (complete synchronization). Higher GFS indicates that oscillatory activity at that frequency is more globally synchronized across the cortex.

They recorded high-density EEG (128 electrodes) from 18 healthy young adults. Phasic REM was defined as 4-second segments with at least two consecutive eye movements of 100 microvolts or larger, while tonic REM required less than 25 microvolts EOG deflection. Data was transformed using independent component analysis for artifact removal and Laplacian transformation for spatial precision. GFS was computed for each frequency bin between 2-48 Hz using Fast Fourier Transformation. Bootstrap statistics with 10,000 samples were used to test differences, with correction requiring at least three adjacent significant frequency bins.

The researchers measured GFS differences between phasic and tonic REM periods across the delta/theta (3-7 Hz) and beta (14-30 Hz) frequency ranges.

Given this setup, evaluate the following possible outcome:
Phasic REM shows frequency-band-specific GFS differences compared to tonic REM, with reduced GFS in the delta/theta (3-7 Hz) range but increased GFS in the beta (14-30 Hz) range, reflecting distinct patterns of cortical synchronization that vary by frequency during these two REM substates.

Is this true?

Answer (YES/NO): NO